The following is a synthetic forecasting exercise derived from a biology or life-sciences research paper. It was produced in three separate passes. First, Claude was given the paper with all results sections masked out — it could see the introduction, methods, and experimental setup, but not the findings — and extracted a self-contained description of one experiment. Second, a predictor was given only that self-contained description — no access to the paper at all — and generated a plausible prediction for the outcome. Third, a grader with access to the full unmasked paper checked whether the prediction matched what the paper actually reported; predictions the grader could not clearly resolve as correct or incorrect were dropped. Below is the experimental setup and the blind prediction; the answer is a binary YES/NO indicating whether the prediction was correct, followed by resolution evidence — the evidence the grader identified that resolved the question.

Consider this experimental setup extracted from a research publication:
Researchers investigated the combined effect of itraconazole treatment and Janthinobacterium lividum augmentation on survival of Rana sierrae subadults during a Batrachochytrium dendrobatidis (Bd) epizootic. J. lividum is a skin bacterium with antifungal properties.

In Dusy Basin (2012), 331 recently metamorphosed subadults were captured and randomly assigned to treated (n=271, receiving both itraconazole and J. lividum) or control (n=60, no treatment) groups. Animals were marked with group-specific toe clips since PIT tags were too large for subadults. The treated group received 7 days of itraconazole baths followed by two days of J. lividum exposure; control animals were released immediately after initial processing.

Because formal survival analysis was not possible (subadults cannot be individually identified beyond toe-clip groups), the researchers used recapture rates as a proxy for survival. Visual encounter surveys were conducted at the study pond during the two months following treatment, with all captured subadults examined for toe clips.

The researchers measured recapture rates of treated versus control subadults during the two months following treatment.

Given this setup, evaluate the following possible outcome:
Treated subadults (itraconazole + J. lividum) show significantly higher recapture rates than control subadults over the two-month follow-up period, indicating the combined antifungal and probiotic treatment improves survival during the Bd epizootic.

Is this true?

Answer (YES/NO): NO